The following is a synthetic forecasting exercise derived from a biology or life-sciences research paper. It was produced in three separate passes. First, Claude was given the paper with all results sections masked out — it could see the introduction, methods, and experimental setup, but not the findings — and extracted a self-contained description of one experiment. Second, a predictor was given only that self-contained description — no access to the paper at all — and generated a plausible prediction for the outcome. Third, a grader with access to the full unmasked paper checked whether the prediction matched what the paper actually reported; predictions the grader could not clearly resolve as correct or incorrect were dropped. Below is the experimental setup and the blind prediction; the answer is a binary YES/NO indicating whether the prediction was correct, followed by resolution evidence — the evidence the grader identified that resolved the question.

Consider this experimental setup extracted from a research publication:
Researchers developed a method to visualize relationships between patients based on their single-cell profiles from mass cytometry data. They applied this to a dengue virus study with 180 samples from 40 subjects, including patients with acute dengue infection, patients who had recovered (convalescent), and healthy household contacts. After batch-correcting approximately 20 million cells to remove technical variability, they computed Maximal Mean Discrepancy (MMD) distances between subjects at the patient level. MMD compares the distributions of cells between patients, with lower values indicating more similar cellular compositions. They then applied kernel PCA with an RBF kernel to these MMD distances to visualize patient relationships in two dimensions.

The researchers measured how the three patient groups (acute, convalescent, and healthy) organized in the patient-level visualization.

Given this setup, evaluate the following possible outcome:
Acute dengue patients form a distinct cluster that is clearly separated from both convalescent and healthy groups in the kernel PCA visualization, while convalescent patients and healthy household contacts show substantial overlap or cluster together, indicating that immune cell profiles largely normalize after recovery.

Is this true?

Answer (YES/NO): YES